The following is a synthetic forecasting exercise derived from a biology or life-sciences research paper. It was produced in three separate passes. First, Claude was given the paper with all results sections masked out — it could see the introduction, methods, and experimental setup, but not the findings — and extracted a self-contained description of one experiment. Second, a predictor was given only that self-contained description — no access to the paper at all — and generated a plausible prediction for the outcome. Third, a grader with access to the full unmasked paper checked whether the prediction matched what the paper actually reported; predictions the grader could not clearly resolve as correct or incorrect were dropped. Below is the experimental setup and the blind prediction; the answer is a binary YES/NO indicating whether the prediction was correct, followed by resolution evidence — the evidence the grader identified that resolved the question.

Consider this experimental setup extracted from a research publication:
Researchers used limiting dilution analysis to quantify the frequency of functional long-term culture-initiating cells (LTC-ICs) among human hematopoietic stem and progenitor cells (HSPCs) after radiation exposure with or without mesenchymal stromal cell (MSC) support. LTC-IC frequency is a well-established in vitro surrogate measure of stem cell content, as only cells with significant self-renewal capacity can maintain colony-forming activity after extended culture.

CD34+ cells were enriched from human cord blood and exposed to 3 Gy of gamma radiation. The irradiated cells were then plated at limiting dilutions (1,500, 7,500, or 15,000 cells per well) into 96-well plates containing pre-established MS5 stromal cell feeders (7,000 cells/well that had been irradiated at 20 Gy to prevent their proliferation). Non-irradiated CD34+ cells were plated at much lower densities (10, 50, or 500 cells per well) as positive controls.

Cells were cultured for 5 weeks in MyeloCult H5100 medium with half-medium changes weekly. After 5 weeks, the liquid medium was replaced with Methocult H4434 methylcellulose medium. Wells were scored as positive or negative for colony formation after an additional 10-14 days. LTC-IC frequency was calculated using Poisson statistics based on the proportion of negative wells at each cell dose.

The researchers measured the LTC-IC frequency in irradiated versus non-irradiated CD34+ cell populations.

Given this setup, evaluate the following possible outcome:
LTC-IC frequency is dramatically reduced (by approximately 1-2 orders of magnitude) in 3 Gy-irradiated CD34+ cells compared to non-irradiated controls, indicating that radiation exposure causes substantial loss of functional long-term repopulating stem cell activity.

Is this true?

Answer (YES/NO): YES